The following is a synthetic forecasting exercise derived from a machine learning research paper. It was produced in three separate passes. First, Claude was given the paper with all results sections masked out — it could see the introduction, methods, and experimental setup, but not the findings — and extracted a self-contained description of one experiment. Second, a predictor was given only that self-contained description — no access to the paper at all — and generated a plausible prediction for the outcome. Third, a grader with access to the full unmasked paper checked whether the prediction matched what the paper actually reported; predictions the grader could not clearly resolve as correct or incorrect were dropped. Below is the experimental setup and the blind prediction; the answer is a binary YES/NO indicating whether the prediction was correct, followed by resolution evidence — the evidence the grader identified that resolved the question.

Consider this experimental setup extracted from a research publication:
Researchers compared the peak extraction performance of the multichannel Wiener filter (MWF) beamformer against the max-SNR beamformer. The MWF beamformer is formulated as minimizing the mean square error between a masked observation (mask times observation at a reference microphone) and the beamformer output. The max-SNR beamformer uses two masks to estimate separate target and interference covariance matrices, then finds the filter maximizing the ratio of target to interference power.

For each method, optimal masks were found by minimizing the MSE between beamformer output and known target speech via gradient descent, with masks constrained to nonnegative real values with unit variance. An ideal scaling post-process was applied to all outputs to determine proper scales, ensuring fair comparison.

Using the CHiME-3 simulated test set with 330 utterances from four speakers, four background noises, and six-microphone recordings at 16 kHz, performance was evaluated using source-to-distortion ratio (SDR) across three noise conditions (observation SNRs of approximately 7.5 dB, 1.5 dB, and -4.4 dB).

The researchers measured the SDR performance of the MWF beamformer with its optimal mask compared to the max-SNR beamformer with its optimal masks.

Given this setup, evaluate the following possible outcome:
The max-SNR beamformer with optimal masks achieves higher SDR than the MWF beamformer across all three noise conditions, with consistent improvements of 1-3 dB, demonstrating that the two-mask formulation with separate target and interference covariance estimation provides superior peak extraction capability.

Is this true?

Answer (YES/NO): NO